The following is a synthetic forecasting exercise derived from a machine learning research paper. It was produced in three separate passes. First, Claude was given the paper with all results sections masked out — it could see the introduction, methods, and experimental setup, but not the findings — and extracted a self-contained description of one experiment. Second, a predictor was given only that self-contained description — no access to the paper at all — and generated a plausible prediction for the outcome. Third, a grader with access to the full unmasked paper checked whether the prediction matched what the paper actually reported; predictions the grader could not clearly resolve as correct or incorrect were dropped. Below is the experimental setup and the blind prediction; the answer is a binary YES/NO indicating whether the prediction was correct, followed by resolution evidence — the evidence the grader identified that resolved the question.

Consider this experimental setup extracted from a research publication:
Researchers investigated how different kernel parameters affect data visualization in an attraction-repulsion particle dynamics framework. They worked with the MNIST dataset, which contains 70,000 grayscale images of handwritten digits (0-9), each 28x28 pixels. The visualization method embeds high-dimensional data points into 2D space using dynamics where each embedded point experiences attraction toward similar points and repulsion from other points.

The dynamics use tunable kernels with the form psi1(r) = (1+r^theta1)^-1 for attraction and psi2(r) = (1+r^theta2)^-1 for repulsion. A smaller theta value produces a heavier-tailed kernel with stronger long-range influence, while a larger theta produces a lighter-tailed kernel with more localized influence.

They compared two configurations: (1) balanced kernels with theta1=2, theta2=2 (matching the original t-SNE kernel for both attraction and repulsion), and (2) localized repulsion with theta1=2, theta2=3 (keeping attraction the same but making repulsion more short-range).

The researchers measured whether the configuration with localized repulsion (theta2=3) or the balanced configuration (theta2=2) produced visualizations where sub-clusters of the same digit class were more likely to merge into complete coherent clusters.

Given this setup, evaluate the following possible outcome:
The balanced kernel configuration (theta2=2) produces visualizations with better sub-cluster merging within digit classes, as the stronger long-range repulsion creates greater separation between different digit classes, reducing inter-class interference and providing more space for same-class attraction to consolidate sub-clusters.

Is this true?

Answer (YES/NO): NO